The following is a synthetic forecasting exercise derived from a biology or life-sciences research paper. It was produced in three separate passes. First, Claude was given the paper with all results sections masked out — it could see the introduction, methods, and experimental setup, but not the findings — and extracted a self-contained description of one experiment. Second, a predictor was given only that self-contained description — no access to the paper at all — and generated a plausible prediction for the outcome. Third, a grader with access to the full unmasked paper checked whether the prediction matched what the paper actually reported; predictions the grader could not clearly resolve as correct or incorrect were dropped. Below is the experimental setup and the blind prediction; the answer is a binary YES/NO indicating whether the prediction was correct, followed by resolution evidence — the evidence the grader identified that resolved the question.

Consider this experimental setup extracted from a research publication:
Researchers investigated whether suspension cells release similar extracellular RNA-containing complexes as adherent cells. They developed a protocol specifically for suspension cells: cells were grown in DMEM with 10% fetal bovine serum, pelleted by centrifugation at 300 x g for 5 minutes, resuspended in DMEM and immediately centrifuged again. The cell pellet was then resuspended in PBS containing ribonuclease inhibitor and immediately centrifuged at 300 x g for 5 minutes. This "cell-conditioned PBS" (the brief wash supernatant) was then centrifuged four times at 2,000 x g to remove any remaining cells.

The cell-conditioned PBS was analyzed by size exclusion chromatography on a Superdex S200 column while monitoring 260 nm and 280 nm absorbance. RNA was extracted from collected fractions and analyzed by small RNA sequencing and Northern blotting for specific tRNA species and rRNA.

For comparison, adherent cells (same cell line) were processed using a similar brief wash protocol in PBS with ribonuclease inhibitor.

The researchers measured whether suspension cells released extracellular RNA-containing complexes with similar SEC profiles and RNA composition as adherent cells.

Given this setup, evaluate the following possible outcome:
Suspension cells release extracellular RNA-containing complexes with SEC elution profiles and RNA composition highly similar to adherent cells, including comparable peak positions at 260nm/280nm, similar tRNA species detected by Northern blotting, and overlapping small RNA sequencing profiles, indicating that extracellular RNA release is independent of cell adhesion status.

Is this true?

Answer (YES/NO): NO